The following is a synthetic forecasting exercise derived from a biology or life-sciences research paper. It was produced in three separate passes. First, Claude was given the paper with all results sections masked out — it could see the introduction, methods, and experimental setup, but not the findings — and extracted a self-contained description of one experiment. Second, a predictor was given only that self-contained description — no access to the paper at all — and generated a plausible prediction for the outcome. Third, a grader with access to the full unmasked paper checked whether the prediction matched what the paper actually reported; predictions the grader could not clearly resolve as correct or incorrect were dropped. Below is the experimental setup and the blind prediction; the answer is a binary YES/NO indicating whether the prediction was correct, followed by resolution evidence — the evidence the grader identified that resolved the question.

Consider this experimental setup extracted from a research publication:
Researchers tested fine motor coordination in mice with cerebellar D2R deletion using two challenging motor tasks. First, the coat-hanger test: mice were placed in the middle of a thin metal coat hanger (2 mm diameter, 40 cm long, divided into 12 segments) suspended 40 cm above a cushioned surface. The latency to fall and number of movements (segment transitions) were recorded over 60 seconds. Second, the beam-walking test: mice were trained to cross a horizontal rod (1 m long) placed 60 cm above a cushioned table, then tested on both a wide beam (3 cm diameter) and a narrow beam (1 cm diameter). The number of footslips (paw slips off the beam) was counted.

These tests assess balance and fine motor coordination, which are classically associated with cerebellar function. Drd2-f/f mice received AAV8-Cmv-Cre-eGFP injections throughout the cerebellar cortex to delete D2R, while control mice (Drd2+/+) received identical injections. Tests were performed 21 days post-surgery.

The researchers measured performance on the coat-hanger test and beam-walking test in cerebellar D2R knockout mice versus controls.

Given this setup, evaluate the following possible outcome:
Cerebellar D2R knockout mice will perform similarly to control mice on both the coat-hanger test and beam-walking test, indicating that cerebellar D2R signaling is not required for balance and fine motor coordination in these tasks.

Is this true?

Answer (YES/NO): YES